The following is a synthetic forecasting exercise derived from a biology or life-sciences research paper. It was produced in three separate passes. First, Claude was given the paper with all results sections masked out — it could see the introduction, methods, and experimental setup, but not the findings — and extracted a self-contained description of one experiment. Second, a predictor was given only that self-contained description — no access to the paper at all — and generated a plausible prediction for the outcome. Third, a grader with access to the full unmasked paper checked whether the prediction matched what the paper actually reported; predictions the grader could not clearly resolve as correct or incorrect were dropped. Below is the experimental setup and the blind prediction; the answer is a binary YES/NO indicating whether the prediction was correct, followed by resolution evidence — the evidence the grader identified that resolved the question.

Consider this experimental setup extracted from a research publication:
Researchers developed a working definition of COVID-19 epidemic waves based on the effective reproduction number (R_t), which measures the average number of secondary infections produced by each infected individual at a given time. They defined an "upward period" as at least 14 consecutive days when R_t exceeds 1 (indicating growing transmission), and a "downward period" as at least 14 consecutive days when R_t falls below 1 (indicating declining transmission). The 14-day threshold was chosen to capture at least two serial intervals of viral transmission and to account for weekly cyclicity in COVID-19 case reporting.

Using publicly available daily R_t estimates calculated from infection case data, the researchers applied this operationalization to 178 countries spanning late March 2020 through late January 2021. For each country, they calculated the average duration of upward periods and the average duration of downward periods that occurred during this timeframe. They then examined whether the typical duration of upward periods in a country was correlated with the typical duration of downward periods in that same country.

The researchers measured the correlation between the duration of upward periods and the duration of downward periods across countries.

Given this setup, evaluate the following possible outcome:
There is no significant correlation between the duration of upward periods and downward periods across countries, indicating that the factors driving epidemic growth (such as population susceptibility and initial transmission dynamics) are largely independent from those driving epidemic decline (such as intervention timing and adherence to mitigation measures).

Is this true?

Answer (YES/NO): NO